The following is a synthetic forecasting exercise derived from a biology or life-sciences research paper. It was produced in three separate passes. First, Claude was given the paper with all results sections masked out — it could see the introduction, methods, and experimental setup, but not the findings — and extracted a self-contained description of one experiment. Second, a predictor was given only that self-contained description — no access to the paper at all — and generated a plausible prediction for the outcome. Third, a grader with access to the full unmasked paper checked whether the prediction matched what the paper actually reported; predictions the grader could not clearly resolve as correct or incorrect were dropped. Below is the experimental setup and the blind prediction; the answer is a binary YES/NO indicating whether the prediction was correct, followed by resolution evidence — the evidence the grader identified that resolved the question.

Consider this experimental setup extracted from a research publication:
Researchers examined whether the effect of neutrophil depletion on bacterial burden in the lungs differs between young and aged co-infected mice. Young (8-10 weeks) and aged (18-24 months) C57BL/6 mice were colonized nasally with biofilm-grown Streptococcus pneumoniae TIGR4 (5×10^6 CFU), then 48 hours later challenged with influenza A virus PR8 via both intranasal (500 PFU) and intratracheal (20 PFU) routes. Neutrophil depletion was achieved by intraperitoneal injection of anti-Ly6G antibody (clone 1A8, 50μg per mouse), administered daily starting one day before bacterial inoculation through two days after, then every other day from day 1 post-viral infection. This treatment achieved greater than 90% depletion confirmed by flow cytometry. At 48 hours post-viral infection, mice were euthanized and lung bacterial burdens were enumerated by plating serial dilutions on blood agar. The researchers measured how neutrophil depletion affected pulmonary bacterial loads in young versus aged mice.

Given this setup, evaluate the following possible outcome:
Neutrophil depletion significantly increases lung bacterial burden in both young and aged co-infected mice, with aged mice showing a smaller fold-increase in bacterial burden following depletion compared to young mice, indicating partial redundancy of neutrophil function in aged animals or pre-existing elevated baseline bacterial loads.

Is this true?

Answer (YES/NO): NO